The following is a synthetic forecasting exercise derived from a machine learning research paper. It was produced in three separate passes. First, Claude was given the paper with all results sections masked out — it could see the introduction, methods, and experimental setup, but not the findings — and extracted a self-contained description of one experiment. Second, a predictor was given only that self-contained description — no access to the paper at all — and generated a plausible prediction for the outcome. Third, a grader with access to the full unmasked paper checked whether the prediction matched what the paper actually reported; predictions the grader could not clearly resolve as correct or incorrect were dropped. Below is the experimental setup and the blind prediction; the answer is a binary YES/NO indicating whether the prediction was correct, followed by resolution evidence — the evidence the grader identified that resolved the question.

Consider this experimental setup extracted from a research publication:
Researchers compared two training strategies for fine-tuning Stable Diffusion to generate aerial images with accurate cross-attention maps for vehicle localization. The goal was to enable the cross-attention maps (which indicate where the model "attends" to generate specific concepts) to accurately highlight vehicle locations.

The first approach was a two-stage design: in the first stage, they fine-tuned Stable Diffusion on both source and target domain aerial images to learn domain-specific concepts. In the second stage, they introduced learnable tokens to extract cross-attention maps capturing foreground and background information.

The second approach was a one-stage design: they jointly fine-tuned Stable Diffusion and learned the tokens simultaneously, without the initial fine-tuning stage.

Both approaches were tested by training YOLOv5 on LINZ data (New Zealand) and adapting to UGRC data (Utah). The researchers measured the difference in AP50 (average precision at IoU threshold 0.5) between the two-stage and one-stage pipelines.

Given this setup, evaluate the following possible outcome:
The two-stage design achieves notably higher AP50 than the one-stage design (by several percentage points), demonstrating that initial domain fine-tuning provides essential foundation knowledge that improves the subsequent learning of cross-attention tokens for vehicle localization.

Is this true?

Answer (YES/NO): YES